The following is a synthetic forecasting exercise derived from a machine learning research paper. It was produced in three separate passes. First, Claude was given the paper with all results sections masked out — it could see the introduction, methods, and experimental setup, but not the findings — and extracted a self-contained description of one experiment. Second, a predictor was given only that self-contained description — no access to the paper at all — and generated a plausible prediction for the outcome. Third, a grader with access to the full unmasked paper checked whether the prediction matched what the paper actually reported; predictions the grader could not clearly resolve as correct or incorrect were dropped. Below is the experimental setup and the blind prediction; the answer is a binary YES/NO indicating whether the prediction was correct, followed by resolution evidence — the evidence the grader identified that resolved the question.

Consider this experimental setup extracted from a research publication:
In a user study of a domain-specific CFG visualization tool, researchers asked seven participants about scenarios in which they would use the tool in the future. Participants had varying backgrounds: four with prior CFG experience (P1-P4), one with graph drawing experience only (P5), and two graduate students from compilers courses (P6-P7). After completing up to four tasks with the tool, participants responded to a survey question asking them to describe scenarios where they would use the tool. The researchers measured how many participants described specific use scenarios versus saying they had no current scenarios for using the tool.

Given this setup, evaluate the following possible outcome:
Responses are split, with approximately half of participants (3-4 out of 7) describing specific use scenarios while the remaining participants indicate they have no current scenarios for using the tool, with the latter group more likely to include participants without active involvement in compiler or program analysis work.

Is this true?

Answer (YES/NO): NO